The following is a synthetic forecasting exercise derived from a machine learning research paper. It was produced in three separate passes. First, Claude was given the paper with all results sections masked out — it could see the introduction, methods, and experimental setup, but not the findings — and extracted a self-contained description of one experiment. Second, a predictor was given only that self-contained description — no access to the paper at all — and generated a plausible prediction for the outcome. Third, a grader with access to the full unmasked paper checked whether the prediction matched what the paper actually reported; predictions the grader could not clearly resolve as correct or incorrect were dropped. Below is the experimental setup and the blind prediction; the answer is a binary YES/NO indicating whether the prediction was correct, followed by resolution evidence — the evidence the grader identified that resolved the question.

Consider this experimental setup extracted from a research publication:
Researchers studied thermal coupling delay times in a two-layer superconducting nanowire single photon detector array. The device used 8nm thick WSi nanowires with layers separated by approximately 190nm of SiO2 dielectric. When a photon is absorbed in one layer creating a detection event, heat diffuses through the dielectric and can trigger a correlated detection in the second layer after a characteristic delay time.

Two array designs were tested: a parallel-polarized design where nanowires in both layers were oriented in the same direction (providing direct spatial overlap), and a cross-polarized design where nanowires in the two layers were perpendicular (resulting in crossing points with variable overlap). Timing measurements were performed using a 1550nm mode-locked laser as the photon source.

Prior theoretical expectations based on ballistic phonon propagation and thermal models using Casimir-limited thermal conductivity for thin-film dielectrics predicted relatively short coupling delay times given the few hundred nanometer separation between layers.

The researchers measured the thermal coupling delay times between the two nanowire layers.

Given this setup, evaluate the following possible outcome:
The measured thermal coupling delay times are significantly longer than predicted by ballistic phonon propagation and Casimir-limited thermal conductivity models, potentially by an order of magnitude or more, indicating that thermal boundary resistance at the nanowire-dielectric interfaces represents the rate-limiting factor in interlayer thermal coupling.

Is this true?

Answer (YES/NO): NO